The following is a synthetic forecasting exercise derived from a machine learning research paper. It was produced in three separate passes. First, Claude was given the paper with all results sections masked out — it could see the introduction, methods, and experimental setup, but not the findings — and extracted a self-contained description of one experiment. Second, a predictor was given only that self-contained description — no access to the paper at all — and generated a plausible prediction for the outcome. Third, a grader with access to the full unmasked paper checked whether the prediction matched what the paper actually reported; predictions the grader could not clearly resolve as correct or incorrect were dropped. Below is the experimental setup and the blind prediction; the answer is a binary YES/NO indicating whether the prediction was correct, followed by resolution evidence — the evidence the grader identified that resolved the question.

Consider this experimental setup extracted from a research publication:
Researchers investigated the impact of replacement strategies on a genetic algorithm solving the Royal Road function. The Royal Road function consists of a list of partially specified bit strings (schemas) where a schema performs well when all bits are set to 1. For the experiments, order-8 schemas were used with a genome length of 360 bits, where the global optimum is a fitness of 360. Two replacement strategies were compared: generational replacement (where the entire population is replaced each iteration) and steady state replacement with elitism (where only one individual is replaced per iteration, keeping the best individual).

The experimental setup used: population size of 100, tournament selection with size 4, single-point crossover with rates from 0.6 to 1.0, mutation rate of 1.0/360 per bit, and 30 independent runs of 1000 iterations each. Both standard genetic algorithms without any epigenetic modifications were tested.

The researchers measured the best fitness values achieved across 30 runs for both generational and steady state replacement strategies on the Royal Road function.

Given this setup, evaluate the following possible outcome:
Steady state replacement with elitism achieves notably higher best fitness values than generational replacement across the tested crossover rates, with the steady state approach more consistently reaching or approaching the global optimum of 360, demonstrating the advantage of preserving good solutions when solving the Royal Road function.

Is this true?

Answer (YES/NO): NO